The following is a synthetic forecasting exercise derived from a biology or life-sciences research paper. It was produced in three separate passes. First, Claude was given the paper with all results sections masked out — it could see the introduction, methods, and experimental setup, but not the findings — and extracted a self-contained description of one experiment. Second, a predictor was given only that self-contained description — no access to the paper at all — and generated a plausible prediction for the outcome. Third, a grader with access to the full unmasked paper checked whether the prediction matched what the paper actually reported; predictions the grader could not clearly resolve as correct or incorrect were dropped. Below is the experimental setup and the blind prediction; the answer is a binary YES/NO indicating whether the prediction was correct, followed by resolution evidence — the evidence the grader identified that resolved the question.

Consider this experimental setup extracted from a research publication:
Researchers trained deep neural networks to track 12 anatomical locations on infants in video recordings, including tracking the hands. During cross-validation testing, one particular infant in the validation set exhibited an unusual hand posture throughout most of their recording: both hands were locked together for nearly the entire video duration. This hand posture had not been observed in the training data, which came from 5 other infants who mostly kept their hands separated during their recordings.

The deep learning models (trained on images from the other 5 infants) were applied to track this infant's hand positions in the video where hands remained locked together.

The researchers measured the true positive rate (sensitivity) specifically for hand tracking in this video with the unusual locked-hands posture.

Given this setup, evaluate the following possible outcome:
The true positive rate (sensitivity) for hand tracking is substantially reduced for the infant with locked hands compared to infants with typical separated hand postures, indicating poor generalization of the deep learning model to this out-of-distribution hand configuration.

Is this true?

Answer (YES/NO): YES